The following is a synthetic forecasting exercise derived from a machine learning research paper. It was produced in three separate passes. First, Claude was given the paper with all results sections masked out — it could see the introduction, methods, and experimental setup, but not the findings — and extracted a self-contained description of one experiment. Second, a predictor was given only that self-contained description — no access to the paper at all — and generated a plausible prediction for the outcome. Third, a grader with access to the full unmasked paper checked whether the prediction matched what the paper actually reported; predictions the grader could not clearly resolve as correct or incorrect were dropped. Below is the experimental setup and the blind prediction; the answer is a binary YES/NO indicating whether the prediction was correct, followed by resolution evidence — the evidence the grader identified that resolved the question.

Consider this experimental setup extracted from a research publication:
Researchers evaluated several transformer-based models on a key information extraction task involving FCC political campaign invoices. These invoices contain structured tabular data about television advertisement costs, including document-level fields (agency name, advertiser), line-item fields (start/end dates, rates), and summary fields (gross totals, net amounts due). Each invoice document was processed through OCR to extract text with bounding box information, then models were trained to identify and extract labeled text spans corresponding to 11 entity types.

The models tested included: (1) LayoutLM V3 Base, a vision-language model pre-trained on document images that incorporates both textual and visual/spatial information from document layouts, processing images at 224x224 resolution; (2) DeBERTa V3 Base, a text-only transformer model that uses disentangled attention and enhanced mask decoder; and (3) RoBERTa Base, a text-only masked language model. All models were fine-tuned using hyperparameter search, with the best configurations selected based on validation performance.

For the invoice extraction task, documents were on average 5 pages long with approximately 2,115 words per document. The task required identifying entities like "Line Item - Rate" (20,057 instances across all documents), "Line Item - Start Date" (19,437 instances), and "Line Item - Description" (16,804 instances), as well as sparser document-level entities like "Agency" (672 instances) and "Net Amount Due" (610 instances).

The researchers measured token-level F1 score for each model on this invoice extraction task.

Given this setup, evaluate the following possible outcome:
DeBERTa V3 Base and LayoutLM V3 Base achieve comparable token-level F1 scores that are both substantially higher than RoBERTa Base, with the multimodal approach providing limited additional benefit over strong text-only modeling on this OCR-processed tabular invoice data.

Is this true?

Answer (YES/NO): YES